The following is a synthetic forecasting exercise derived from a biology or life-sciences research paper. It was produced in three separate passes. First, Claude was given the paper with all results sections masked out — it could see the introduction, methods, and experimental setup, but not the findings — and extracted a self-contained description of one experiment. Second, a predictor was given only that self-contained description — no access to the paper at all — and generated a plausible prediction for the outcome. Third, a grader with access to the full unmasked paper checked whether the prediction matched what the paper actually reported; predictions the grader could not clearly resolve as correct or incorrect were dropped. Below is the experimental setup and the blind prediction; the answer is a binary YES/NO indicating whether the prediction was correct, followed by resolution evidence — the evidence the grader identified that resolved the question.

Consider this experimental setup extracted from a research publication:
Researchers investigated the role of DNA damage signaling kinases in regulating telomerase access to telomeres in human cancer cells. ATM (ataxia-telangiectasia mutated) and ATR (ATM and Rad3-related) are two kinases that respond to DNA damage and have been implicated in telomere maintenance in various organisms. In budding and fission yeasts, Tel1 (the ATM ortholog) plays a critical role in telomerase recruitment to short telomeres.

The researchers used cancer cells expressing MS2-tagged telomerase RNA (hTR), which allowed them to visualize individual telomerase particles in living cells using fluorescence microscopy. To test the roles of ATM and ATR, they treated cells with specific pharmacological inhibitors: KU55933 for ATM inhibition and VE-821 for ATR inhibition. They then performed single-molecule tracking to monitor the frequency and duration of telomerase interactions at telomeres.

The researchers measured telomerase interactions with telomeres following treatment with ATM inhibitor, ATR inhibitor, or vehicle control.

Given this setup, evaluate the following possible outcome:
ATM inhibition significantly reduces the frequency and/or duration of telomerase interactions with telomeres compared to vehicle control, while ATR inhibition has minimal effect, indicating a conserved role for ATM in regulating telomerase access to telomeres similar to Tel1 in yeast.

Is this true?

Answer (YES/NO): YES